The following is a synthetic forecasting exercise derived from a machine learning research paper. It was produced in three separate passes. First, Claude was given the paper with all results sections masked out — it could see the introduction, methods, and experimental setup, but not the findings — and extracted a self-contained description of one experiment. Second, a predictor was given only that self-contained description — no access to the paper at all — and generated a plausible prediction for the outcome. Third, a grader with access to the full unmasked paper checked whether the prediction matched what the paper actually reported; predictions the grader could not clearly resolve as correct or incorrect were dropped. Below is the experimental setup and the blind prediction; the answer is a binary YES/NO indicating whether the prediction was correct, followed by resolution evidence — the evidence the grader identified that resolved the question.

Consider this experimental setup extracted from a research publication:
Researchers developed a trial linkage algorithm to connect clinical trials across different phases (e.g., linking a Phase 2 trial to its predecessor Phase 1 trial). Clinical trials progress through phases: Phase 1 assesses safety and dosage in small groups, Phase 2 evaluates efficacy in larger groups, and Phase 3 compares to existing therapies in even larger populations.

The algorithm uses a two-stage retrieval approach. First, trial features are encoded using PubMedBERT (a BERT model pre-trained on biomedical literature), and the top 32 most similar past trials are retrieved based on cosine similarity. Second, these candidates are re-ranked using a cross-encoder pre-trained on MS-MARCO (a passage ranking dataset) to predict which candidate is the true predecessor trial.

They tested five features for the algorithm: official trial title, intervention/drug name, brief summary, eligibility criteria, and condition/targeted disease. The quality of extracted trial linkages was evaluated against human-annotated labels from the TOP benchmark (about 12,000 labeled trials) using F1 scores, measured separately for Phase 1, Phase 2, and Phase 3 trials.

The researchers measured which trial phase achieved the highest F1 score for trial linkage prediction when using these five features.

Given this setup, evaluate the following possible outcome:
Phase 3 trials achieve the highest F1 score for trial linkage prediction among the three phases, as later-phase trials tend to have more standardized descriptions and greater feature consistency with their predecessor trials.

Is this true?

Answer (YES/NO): YES